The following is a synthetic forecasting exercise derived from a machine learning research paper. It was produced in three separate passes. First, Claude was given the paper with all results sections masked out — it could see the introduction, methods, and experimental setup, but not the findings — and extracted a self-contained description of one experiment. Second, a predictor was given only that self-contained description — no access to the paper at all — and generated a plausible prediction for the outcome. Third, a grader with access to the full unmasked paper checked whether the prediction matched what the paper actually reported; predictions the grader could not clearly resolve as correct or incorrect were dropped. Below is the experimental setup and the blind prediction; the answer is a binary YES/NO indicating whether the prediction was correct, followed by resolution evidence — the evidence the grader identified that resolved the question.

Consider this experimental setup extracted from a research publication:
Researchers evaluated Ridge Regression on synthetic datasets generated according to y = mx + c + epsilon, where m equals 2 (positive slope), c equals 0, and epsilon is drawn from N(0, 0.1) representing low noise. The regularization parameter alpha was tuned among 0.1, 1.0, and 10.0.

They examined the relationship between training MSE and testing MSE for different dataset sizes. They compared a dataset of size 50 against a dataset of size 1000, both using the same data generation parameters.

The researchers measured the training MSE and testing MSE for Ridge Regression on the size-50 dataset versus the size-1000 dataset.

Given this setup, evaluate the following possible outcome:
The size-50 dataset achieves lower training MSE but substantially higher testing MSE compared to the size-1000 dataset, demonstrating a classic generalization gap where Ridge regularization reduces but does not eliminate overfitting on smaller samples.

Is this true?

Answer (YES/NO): NO